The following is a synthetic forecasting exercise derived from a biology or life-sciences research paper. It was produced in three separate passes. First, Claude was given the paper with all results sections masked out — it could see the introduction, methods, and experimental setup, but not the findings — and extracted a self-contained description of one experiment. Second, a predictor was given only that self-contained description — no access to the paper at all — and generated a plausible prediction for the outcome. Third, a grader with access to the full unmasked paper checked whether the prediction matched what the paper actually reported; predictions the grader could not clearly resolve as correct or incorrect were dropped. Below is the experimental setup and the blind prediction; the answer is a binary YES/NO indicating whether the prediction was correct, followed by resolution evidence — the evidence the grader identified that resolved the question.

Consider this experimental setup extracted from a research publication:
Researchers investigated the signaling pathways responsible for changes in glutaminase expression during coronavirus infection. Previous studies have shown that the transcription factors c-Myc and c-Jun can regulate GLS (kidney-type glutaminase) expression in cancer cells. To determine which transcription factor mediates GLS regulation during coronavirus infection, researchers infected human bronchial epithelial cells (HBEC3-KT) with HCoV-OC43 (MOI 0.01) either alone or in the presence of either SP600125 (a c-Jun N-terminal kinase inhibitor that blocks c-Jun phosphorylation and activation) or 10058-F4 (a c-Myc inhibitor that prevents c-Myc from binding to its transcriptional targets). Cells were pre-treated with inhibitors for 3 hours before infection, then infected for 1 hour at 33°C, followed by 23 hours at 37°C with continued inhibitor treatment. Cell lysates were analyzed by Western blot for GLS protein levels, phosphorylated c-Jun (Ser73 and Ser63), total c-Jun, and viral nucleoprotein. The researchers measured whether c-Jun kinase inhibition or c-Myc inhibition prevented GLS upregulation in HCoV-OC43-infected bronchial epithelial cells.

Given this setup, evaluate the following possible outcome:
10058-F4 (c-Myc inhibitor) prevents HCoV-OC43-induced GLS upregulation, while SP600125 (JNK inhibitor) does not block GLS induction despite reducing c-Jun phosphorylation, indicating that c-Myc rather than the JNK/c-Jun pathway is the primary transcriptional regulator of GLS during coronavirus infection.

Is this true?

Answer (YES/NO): NO